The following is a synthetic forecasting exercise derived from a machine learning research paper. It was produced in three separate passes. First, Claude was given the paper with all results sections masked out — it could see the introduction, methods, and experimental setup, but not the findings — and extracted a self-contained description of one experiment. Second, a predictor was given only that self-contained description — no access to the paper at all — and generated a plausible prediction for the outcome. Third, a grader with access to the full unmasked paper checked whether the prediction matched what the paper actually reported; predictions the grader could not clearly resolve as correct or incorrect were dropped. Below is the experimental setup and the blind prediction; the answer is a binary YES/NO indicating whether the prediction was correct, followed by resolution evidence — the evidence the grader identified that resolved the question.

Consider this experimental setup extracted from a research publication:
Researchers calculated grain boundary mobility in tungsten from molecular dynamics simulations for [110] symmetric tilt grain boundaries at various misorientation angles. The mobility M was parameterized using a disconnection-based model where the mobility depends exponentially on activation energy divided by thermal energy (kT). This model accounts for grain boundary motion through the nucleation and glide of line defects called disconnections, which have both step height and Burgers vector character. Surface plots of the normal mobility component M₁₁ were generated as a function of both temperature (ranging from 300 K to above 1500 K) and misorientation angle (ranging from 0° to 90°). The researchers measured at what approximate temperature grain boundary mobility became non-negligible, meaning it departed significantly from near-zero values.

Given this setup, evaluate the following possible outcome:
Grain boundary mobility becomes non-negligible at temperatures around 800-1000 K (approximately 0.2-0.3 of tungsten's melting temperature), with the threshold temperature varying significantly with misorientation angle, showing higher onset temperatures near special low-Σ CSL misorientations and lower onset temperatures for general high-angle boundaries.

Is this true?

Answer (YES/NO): NO